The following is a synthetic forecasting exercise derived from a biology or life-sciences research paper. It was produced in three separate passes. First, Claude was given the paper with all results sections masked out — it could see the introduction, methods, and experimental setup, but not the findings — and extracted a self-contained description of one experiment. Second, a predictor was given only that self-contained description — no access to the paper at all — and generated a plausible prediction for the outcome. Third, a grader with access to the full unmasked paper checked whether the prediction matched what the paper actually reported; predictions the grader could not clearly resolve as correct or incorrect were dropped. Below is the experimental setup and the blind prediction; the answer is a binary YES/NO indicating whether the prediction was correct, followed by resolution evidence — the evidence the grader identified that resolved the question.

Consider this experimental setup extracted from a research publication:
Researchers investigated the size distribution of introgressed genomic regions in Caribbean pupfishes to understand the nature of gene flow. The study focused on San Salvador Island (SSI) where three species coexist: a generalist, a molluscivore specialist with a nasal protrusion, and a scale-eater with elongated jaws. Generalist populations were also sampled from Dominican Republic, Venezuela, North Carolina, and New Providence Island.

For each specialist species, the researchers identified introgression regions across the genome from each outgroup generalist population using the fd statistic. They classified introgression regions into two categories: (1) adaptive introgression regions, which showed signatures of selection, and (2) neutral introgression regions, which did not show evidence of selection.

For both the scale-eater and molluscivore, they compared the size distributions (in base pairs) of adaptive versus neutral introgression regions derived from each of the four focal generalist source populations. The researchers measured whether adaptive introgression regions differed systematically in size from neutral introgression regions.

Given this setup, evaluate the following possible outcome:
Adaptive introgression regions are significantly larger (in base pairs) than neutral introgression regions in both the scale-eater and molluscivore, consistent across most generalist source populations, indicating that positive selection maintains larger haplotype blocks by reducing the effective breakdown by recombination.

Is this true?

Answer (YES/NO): NO